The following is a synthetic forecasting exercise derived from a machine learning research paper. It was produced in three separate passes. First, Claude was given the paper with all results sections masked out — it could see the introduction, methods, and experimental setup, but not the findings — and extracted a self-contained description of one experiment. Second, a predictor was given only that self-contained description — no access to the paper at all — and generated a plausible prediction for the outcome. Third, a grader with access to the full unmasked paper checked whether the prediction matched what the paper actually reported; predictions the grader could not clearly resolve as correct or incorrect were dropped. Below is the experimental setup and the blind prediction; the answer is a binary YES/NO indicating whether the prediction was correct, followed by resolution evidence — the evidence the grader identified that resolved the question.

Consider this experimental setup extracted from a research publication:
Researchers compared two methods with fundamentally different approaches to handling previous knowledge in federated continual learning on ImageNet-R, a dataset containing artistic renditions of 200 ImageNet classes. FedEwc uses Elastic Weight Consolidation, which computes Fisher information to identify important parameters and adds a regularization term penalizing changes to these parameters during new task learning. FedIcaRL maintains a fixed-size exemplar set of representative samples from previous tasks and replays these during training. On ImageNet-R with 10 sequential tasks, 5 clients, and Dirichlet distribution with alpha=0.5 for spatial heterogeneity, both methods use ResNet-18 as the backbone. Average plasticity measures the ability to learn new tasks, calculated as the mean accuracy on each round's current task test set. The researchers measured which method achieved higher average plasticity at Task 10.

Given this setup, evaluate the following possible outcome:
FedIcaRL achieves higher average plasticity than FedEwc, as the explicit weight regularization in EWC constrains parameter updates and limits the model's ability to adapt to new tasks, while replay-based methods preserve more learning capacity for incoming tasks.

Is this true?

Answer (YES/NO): NO